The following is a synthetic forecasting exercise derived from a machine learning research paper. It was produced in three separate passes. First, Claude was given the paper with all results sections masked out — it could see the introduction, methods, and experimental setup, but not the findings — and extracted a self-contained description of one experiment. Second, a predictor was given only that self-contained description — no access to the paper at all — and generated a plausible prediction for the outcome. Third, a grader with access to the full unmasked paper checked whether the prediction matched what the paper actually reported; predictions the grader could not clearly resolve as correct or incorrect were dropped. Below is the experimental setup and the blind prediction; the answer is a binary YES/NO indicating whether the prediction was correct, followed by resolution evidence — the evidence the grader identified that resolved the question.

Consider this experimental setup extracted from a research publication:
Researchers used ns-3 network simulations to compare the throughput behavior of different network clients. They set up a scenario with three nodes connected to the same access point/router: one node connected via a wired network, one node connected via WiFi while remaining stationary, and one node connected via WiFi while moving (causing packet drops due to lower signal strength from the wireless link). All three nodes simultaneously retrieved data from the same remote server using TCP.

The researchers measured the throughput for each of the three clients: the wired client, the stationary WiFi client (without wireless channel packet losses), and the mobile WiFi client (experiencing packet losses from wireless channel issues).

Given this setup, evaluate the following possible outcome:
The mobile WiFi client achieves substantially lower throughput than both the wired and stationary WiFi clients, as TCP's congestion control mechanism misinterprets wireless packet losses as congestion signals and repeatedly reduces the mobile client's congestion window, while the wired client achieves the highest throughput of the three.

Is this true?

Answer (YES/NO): YES